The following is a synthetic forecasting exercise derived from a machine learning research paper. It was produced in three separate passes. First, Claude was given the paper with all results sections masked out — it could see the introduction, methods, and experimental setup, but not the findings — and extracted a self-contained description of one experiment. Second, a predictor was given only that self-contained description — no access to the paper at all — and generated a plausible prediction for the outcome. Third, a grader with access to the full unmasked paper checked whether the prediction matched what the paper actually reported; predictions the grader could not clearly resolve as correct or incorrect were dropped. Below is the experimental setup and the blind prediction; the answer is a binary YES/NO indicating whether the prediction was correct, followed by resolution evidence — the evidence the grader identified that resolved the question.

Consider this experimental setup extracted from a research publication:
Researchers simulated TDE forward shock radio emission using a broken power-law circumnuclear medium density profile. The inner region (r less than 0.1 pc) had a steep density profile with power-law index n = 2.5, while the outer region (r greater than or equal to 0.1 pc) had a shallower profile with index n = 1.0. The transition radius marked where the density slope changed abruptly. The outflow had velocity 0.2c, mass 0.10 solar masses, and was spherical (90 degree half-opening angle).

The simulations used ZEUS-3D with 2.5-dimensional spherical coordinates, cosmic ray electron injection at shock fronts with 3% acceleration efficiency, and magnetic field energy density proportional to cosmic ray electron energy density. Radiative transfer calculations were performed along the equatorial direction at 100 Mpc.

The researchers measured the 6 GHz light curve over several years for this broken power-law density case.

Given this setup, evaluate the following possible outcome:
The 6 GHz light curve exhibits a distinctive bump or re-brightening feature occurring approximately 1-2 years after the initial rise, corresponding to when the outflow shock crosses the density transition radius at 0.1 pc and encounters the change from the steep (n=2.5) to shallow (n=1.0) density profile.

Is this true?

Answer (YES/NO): NO